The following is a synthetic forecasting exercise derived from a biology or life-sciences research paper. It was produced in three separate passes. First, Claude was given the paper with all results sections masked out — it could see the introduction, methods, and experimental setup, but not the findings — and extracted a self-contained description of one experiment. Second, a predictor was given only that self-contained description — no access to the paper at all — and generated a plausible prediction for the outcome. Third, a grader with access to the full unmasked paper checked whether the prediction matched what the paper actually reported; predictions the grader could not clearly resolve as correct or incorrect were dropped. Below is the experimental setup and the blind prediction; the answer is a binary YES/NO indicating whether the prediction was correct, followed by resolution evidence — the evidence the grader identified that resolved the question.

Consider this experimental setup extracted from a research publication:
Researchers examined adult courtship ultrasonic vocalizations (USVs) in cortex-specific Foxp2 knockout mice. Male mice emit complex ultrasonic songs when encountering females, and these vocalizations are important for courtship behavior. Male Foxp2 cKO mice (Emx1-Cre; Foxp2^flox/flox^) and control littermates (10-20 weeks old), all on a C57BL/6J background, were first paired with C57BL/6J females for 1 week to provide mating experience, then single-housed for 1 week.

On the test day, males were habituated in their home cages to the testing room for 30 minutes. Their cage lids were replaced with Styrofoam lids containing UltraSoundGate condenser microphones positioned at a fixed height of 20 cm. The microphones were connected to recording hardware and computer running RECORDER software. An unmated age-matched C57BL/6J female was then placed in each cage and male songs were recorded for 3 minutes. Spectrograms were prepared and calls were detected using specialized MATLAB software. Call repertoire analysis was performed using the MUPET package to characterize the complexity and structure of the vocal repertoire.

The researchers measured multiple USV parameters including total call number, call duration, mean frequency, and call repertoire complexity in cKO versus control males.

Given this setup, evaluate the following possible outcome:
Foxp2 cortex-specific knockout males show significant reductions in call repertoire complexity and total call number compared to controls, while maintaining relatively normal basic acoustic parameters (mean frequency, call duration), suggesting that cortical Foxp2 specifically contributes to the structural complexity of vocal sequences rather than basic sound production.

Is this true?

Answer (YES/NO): NO